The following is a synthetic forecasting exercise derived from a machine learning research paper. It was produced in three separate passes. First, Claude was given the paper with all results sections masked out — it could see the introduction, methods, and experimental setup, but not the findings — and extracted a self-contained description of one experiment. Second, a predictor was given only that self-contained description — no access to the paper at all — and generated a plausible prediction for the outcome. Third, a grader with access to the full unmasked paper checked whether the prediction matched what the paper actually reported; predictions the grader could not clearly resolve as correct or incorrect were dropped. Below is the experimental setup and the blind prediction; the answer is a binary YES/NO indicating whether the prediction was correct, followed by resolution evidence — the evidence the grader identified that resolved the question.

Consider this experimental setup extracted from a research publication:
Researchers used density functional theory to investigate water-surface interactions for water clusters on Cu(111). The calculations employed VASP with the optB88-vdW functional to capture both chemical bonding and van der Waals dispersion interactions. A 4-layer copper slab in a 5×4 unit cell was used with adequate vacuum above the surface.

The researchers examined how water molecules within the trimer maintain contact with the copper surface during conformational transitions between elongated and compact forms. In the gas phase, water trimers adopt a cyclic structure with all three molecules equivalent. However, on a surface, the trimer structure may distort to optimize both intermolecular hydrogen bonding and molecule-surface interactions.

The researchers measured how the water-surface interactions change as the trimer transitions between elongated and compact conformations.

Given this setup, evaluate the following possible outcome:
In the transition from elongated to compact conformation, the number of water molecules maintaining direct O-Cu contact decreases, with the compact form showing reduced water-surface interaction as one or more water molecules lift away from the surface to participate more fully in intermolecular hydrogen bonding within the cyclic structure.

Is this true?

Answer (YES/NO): NO